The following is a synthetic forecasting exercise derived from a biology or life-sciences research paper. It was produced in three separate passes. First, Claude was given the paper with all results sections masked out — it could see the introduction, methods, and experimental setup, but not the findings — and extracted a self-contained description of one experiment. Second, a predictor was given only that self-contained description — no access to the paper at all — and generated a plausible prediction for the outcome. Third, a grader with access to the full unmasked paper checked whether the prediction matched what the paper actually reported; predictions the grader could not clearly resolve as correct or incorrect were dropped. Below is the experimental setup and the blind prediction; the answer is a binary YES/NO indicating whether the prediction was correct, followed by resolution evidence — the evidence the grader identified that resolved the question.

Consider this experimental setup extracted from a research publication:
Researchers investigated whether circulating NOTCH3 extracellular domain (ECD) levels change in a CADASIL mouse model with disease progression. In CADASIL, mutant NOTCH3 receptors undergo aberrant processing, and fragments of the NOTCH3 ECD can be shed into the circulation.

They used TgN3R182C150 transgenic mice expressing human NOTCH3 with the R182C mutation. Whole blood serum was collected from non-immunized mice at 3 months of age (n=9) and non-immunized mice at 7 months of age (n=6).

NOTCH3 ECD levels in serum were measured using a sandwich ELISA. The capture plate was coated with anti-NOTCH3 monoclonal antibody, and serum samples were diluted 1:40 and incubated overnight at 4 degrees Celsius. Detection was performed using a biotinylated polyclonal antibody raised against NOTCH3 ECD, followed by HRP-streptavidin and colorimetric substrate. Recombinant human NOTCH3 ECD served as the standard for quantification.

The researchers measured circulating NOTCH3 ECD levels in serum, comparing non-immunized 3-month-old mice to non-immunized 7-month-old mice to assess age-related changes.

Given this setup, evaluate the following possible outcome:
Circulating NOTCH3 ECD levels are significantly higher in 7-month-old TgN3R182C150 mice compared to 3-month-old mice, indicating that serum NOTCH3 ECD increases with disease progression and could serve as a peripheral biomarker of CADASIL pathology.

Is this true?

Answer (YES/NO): YES